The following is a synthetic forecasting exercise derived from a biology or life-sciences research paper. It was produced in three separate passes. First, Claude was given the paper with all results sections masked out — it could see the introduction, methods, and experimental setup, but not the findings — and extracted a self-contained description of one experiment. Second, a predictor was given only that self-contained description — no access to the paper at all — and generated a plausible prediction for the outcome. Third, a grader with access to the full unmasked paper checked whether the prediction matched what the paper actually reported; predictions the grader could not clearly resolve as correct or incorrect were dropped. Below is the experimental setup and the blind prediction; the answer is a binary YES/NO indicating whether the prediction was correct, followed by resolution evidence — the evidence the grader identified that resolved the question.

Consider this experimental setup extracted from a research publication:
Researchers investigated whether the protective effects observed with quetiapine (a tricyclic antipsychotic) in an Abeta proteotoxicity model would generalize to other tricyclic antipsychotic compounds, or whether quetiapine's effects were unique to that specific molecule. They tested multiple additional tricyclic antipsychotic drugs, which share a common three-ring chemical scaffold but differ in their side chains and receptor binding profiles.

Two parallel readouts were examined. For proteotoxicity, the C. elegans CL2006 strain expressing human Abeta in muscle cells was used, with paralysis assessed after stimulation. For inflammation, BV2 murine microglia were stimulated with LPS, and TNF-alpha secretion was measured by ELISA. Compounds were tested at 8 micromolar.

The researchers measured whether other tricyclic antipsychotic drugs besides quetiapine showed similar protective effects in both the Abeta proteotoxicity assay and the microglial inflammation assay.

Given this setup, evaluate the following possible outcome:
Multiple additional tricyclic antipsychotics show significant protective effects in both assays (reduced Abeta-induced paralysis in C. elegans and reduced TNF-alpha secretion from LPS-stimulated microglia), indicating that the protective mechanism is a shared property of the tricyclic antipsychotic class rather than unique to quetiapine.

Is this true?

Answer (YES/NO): YES